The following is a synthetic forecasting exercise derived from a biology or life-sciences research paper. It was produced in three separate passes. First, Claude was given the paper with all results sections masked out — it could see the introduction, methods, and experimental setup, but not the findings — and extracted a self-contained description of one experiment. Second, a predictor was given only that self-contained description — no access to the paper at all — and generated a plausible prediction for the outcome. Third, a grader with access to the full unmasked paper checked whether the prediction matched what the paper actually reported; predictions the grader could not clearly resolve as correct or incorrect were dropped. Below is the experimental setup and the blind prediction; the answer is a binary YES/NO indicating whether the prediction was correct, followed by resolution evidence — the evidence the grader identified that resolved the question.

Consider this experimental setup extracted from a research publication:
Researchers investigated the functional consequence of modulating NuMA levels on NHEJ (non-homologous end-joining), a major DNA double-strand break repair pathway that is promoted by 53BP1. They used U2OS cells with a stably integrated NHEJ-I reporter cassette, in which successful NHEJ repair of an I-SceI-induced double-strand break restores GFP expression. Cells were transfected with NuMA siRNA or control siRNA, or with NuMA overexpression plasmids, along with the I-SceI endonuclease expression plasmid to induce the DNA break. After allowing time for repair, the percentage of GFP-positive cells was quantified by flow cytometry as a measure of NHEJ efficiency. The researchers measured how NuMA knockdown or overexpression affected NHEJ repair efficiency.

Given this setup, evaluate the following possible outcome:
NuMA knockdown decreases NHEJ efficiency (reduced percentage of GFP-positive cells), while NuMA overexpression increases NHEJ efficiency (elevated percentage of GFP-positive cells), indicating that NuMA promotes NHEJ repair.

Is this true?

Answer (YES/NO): NO